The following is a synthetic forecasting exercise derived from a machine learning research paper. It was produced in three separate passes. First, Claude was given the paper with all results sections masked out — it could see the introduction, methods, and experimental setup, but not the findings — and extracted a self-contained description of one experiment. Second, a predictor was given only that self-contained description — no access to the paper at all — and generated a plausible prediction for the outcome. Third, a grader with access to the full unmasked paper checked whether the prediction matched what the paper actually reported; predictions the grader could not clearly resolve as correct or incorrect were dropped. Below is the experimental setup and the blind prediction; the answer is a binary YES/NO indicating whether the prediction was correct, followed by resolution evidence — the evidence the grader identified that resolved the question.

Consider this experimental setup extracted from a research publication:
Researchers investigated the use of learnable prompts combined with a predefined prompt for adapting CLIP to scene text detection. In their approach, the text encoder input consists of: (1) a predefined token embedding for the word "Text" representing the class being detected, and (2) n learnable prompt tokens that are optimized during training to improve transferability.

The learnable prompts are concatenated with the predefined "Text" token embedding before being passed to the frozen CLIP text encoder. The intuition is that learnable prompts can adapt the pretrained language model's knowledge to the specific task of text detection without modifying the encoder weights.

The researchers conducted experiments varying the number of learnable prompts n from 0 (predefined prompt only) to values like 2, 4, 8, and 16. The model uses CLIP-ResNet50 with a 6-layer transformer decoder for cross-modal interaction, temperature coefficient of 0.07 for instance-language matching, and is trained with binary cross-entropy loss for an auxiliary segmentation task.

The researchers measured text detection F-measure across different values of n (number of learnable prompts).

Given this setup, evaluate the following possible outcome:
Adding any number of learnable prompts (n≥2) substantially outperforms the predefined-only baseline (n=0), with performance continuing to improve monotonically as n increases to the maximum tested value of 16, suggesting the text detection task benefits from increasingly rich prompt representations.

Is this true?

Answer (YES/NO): NO